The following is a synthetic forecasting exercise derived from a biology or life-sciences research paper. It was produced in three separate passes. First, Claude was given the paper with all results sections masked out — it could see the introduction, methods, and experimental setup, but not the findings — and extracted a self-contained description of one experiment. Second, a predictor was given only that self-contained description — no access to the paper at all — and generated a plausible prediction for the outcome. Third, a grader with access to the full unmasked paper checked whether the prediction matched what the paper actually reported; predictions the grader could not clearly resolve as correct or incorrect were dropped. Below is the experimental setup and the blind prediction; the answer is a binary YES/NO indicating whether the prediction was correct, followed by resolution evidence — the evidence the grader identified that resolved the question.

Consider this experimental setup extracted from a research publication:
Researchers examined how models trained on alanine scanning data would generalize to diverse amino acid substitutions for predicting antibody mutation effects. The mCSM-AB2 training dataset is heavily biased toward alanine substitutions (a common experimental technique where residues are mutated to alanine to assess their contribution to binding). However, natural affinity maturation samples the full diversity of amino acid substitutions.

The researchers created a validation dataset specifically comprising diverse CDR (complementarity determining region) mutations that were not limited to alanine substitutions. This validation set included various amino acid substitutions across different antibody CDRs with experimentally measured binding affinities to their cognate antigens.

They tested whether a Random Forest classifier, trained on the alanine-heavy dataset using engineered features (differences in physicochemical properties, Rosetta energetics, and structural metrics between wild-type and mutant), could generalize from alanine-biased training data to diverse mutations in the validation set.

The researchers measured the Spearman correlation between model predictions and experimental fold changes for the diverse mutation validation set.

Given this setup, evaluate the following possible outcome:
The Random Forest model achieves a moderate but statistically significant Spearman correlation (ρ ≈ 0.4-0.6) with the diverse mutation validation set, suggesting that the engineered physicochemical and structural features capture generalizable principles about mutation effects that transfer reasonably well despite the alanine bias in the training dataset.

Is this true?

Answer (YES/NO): YES